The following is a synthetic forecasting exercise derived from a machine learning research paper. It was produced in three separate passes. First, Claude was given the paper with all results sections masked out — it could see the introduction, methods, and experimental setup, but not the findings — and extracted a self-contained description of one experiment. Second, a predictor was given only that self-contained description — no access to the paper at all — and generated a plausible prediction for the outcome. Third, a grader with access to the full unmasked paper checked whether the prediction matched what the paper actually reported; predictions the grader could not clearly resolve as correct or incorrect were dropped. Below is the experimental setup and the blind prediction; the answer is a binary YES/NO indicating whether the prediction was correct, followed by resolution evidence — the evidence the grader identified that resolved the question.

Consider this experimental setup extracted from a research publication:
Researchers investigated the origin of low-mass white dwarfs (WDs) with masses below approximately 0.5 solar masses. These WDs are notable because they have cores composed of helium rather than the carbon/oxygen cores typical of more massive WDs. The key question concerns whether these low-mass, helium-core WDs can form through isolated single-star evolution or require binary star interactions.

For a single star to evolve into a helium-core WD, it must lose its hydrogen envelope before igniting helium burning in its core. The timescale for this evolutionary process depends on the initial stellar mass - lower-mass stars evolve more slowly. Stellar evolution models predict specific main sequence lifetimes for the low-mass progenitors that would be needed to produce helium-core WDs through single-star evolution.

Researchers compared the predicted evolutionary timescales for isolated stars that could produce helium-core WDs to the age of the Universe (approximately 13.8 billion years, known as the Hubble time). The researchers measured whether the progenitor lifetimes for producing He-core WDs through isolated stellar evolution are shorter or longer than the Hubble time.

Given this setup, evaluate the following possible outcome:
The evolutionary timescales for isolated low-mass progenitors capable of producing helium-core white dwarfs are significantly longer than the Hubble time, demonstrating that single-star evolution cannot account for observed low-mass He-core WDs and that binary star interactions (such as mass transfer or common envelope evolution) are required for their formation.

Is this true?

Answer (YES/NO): NO